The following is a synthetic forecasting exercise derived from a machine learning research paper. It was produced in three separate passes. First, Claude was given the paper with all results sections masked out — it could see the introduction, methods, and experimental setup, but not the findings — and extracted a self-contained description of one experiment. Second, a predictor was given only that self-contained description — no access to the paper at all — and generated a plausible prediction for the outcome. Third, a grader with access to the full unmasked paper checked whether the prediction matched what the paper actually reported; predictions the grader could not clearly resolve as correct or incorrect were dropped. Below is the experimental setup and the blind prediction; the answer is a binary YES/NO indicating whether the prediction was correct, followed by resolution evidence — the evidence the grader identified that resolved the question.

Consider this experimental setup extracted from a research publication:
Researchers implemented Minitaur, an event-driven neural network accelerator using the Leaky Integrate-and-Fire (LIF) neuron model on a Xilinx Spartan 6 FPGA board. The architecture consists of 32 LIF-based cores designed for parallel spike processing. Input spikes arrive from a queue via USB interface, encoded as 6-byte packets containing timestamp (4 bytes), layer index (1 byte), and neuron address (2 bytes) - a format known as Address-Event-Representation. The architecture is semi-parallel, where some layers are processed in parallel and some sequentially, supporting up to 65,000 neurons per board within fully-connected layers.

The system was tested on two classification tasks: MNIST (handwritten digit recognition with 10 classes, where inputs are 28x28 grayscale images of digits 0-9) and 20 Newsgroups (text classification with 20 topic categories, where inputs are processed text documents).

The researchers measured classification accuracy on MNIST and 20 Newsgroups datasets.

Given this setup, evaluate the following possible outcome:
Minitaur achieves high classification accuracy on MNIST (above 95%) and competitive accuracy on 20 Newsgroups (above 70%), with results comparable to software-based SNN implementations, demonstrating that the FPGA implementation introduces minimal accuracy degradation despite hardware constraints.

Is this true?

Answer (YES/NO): NO